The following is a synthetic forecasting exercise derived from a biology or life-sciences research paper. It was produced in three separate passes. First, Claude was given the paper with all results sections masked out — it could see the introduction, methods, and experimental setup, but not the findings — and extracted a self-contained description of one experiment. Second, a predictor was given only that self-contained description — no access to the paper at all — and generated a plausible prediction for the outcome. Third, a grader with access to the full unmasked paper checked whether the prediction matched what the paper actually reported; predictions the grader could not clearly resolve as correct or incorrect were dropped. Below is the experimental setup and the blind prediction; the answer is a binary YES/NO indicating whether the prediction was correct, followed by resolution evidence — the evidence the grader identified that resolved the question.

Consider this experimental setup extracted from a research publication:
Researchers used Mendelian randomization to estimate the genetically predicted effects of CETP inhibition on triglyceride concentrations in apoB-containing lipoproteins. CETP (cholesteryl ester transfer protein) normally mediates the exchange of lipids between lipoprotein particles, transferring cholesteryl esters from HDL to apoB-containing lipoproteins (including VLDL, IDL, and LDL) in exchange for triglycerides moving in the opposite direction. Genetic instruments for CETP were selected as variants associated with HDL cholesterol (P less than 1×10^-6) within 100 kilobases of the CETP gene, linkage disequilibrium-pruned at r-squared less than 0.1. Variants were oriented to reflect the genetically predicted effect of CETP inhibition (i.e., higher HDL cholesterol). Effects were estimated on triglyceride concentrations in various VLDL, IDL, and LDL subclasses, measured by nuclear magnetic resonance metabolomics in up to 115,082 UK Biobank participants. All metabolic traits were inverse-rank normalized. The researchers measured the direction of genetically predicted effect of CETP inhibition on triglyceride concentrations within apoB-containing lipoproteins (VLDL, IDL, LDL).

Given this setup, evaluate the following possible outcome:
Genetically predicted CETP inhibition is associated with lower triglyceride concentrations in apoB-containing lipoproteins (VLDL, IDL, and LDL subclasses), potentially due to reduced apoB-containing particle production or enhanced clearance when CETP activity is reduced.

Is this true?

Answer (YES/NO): YES